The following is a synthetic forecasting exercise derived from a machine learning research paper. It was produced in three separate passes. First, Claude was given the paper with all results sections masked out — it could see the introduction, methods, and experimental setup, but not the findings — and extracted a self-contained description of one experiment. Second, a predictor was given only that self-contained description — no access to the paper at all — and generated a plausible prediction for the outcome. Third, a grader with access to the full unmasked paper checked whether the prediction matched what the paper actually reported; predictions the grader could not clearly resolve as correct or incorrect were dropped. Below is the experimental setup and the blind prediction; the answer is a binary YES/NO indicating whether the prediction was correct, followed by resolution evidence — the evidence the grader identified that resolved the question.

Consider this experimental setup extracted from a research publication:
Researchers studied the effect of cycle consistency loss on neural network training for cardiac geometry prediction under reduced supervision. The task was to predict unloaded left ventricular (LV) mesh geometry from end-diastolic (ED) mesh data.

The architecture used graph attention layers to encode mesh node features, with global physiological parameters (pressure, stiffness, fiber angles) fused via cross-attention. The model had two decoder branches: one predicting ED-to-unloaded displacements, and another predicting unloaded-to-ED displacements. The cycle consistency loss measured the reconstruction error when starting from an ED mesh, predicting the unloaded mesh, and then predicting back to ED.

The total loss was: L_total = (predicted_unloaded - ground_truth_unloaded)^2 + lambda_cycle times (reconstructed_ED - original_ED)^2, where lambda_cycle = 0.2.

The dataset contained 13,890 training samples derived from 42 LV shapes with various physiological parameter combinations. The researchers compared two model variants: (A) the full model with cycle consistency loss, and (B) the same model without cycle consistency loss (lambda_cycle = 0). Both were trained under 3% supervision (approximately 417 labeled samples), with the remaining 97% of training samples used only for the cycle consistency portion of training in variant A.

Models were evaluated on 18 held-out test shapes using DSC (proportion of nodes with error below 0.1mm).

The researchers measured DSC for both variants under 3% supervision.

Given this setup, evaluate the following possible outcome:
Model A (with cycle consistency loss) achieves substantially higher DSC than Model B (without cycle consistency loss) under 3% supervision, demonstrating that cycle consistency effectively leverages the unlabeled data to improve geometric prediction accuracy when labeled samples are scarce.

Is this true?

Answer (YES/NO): YES